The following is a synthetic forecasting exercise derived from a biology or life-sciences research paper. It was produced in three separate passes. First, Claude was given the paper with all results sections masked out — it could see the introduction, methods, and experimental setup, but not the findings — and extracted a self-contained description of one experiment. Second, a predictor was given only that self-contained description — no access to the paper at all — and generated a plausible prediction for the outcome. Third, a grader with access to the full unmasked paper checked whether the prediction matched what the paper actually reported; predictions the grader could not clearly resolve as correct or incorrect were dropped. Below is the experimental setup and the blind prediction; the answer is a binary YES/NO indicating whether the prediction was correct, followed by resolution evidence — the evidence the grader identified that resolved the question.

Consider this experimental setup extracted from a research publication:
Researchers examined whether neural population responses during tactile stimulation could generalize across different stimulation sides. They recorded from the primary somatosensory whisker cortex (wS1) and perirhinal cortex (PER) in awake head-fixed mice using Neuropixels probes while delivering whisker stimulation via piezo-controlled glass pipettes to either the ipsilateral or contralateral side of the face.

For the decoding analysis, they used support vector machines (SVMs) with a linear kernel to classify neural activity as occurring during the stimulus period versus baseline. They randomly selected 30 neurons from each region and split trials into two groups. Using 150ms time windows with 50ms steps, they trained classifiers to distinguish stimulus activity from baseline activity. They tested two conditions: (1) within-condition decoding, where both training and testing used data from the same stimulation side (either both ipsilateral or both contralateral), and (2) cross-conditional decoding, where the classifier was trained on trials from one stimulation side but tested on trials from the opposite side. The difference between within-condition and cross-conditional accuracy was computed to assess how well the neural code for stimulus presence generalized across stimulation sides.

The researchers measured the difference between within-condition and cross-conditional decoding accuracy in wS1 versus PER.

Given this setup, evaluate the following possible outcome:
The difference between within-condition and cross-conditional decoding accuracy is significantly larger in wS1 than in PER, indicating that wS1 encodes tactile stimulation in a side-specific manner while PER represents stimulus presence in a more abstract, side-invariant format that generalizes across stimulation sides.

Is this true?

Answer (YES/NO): YES